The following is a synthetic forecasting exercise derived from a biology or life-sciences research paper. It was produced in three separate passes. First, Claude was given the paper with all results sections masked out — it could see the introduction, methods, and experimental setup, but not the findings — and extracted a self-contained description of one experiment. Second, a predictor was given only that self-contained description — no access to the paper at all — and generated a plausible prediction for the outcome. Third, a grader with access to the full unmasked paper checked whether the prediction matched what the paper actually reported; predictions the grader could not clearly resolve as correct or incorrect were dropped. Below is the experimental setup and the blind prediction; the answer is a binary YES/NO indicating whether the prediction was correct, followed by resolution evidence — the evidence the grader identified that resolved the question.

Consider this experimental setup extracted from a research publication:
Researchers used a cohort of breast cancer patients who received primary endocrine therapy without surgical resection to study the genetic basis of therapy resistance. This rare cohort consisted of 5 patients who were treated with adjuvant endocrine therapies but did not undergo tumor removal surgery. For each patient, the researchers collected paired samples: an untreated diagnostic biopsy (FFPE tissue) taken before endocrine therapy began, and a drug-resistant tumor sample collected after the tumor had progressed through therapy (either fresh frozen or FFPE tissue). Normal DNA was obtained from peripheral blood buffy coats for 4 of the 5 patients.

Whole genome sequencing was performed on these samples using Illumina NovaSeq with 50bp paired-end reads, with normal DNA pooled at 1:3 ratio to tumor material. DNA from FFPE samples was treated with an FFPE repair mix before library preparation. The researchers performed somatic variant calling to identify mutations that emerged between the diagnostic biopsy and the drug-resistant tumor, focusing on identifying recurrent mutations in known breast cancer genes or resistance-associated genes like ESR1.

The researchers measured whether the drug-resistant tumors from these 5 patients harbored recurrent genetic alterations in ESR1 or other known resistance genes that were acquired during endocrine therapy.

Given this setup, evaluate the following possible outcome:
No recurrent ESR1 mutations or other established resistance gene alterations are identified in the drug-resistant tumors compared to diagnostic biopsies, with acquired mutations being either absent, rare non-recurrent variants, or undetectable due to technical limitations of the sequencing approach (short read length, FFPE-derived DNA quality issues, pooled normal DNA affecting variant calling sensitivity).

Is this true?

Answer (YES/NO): YES